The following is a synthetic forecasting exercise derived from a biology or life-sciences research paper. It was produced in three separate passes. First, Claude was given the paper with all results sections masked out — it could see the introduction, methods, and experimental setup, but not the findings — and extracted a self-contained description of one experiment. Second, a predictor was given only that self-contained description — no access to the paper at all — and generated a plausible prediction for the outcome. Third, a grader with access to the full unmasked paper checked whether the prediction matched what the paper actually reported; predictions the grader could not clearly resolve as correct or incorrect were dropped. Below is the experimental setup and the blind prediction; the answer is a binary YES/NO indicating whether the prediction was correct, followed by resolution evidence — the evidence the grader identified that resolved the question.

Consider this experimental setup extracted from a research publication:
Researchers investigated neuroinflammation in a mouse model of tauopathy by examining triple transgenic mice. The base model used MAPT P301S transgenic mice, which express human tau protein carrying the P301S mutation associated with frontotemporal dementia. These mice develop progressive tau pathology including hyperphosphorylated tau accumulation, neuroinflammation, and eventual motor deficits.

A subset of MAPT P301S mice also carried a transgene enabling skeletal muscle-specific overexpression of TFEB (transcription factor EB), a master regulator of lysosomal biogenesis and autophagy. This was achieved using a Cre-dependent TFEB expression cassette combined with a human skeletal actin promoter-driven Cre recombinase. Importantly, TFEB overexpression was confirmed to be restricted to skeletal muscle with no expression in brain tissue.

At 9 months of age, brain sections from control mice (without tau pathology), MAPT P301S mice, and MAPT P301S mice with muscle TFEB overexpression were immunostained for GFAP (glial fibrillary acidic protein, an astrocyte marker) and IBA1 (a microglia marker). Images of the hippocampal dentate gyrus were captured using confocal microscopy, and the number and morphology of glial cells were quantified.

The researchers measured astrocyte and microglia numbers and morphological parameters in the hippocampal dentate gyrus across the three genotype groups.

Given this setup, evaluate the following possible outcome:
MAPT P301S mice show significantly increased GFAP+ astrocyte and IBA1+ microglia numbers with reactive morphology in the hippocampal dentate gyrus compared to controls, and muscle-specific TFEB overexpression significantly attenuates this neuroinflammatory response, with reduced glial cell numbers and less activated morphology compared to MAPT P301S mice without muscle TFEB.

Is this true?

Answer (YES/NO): YES